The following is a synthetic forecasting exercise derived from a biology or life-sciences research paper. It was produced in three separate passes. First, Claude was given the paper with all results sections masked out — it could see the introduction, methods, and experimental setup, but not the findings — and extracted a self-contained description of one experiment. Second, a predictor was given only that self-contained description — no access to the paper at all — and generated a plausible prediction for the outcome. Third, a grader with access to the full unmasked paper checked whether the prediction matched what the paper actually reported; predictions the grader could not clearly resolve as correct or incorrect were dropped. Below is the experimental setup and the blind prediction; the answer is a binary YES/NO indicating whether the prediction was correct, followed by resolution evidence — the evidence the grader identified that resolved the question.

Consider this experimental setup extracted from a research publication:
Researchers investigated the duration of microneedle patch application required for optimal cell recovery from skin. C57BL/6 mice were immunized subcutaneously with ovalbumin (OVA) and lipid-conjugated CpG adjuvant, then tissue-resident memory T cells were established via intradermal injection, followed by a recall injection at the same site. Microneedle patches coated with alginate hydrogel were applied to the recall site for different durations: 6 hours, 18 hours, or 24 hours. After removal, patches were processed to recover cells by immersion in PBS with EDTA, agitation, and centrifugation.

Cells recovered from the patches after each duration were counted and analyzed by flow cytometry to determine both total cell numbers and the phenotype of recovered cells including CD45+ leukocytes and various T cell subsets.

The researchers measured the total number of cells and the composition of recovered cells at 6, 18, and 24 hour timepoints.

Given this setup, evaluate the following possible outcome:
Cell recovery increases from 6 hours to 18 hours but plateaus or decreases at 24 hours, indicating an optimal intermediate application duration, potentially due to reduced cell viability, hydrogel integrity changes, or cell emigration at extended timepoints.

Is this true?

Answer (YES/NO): YES